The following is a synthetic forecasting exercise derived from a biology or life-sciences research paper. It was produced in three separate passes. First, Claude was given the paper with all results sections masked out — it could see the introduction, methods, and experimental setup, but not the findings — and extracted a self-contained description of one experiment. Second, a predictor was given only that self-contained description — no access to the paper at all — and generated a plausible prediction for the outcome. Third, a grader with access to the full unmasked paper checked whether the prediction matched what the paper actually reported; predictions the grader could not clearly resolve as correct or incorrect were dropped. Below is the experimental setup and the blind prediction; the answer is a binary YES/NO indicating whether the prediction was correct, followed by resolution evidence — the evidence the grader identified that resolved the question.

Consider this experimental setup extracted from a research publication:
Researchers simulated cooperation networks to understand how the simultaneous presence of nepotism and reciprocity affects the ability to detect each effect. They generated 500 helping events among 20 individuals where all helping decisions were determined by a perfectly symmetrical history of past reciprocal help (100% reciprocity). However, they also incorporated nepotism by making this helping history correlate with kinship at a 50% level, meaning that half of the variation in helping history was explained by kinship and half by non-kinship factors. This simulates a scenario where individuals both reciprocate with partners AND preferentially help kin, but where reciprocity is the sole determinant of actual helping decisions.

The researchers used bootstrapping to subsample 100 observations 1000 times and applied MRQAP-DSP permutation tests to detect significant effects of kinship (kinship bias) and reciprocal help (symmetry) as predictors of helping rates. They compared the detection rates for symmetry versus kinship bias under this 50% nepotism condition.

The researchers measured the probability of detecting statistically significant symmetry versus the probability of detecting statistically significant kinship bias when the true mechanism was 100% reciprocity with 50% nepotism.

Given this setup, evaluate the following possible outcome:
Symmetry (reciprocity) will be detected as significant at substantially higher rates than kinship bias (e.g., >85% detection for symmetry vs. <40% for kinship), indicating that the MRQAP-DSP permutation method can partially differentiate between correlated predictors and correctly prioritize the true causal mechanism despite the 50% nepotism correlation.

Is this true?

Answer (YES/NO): NO